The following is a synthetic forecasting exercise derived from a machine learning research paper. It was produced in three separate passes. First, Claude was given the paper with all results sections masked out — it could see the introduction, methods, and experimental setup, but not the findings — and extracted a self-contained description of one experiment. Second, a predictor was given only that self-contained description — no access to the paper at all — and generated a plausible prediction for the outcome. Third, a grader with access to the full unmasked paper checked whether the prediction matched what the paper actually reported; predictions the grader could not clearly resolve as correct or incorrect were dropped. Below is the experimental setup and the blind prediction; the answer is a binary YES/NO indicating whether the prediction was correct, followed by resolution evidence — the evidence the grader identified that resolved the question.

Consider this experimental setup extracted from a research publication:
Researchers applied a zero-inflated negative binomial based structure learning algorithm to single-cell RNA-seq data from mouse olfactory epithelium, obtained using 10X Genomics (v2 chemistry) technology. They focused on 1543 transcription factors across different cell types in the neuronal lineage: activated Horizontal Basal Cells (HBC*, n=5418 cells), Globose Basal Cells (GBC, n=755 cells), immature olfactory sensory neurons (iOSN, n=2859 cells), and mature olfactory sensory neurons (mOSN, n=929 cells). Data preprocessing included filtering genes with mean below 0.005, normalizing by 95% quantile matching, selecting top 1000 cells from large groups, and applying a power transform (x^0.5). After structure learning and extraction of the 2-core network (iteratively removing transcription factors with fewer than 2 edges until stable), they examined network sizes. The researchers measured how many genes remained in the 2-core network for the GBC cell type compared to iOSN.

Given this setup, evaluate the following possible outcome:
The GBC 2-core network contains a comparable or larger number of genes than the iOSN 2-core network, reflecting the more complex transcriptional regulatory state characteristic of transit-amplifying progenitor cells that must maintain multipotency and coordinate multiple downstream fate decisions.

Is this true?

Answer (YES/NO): YES